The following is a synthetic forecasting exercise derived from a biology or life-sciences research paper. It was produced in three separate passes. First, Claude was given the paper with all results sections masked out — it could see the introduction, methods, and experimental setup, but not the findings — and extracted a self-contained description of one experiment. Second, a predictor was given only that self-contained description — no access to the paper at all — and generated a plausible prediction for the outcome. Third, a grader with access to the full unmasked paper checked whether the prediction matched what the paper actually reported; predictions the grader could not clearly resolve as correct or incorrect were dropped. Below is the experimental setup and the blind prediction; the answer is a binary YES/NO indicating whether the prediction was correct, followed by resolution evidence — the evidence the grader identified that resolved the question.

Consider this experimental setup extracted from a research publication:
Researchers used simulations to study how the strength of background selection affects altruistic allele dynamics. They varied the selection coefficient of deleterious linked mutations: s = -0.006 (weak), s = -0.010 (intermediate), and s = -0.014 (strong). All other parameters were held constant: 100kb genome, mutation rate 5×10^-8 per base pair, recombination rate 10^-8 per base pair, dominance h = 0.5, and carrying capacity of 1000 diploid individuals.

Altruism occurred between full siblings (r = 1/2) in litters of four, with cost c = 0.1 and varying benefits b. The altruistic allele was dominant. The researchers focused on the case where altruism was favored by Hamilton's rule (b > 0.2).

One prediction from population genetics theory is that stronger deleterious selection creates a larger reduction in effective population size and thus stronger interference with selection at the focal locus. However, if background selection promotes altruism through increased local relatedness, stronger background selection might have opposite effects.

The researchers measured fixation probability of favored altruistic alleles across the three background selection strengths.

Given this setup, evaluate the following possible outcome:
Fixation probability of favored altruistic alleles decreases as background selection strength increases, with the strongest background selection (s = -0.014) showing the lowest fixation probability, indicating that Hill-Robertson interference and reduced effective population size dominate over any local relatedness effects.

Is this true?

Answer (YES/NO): NO